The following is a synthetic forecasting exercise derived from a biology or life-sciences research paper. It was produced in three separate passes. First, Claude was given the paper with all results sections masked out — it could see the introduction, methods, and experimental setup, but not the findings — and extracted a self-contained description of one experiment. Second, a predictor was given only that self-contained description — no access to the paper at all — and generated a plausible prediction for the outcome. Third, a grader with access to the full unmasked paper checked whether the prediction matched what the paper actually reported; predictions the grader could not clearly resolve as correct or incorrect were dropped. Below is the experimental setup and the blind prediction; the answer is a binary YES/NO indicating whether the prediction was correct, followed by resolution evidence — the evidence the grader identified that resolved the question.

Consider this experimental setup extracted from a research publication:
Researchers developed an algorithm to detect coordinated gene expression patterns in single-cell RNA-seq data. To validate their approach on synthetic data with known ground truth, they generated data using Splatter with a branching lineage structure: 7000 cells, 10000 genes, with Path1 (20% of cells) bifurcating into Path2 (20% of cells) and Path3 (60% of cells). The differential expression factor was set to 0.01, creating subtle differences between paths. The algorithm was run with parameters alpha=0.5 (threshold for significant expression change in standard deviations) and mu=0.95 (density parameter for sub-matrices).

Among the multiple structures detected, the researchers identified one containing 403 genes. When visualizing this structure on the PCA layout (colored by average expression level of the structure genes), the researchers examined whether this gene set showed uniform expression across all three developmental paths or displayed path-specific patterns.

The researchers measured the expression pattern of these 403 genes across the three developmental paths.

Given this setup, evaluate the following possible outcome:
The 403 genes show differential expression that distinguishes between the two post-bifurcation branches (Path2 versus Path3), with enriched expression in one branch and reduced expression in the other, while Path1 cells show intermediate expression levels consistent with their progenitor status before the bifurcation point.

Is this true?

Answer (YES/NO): NO